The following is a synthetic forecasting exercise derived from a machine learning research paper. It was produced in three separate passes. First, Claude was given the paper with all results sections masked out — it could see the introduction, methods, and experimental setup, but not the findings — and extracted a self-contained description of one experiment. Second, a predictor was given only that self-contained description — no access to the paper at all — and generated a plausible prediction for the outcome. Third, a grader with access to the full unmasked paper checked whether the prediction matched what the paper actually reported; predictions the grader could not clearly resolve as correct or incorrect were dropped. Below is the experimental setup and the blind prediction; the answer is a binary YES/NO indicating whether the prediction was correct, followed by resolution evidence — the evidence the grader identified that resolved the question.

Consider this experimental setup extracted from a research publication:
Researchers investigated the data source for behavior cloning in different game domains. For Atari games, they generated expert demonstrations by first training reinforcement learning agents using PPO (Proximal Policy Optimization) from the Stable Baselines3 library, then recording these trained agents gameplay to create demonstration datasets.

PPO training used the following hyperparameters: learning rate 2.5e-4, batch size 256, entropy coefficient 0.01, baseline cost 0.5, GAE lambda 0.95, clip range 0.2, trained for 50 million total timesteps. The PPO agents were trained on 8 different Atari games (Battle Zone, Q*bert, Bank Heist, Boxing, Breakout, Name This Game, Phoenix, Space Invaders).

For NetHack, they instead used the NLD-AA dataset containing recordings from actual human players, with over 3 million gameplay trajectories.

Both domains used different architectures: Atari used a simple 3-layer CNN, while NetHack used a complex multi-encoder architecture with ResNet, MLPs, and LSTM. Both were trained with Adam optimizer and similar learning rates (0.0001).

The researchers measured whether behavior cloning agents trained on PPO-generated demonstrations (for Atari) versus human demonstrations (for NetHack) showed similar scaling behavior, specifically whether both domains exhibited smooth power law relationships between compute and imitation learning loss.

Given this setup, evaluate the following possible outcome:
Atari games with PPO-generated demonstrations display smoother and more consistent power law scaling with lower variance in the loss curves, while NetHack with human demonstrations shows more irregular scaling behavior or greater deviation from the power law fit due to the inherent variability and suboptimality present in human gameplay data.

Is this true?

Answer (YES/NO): NO